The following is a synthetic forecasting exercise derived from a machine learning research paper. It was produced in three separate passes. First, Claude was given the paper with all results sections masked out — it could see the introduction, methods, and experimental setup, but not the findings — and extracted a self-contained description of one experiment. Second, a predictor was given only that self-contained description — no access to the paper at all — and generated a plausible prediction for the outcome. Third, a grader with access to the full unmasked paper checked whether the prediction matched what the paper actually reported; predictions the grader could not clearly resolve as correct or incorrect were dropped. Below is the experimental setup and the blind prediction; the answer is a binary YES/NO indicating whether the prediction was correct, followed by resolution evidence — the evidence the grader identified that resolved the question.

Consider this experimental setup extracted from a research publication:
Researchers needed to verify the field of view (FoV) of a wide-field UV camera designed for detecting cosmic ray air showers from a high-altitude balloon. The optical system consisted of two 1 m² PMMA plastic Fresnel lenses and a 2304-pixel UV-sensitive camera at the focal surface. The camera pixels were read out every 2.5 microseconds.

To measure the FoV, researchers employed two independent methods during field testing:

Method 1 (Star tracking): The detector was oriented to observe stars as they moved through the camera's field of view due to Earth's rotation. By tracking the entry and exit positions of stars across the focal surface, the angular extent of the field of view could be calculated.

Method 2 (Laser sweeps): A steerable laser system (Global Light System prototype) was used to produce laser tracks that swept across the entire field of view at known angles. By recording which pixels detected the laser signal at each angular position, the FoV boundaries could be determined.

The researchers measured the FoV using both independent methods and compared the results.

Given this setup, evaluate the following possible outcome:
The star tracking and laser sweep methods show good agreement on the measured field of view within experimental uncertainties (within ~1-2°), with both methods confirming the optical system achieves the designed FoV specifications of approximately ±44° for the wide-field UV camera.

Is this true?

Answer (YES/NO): NO